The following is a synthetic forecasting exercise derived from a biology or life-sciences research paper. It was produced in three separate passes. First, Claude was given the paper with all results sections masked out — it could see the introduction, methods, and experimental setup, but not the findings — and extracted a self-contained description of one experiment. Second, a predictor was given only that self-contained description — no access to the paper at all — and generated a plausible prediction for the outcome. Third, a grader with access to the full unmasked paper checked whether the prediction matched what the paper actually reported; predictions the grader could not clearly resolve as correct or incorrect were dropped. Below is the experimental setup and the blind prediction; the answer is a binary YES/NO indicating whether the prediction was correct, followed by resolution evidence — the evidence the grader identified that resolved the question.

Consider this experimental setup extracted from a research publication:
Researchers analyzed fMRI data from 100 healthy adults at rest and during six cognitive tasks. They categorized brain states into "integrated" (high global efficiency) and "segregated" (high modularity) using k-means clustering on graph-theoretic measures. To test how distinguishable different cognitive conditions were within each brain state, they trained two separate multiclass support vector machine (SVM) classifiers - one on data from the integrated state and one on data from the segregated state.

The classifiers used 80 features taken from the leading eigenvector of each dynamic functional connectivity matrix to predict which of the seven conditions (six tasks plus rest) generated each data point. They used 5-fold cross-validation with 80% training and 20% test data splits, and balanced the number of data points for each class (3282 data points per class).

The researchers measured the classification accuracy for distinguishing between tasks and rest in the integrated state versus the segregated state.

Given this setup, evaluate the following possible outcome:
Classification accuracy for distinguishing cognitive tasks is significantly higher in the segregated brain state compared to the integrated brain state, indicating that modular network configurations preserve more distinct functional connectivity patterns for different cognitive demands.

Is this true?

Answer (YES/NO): NO